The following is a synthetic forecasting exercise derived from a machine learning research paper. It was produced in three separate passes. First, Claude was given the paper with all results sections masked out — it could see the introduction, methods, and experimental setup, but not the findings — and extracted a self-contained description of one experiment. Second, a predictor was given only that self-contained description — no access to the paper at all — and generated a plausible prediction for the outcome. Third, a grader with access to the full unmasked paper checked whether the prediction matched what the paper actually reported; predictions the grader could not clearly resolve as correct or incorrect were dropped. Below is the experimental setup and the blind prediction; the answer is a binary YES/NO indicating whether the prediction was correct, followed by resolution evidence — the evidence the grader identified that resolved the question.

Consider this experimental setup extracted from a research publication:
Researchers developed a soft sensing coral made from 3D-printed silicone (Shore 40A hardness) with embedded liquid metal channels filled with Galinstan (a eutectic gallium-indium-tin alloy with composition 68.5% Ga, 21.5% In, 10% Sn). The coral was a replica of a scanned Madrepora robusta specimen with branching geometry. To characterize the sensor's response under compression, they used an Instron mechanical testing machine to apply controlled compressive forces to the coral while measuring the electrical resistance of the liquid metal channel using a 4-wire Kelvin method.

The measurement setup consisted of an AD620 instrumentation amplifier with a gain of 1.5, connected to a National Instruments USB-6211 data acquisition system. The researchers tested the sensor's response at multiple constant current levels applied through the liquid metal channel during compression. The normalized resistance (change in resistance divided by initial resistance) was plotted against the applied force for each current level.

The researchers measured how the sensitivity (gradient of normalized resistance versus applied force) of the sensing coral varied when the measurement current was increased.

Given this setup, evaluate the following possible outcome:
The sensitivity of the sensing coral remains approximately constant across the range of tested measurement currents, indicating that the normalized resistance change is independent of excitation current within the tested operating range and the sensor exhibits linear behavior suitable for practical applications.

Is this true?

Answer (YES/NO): NO